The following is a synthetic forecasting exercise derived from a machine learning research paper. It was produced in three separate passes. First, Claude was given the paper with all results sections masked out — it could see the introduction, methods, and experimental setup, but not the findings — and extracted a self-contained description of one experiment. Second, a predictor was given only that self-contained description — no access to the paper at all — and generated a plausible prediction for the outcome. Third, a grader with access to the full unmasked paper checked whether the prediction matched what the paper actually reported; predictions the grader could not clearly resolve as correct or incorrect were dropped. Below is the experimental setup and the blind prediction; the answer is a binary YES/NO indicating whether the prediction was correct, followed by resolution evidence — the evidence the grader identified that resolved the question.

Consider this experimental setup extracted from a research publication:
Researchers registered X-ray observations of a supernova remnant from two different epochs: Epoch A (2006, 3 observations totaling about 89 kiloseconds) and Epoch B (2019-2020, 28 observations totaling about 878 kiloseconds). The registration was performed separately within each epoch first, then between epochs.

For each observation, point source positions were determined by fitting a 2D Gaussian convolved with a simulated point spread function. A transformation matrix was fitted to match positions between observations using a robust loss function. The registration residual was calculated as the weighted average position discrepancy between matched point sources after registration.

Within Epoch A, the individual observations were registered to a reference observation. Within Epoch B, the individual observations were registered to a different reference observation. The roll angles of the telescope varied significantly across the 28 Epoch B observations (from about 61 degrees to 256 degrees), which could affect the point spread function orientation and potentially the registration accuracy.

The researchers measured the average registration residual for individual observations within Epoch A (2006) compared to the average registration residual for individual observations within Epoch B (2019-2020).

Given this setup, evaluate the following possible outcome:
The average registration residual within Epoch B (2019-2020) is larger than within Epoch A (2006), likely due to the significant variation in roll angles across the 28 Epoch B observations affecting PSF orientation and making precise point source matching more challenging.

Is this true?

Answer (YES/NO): YES